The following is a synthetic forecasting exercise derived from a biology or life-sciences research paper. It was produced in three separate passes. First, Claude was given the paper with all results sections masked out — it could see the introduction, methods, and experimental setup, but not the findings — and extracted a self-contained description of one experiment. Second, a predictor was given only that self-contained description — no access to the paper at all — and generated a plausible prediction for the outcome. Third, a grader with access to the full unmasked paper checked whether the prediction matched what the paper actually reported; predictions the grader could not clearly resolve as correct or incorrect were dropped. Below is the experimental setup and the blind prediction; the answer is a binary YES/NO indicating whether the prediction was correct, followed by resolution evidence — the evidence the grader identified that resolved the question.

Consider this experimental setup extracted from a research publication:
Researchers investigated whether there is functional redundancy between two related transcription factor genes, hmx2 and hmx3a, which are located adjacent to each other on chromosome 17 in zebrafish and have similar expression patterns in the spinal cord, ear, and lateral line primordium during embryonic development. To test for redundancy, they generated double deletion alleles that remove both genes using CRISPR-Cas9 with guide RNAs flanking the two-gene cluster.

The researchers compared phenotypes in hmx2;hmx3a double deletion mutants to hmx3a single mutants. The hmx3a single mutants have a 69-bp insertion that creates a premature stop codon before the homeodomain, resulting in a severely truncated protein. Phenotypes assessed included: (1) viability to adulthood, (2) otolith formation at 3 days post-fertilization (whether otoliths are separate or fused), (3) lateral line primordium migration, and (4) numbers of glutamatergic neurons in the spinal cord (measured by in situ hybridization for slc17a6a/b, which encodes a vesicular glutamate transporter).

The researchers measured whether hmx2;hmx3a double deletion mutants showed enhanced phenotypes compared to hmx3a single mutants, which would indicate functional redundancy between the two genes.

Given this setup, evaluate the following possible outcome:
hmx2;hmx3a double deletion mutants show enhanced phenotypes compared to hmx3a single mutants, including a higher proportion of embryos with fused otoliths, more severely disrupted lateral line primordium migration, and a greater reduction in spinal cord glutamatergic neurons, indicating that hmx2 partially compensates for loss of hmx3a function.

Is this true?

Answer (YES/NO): NO